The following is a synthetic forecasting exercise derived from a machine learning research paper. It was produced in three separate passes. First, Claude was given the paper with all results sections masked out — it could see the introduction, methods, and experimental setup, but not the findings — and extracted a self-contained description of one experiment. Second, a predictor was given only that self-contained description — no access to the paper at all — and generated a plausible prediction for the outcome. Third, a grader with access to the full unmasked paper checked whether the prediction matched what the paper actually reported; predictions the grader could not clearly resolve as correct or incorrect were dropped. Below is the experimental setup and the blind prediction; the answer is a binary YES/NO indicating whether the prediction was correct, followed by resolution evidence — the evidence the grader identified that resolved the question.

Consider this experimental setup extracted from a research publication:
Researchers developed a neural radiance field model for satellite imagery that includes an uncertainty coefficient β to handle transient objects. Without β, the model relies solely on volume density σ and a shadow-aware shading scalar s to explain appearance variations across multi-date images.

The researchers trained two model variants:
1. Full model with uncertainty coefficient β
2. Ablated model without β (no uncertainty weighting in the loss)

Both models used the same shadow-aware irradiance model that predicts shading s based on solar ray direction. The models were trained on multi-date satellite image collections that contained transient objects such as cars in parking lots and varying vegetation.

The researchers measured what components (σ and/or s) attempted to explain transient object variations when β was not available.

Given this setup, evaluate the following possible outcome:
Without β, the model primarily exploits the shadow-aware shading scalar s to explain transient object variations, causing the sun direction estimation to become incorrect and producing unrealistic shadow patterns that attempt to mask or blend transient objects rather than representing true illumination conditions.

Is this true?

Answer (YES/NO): NO